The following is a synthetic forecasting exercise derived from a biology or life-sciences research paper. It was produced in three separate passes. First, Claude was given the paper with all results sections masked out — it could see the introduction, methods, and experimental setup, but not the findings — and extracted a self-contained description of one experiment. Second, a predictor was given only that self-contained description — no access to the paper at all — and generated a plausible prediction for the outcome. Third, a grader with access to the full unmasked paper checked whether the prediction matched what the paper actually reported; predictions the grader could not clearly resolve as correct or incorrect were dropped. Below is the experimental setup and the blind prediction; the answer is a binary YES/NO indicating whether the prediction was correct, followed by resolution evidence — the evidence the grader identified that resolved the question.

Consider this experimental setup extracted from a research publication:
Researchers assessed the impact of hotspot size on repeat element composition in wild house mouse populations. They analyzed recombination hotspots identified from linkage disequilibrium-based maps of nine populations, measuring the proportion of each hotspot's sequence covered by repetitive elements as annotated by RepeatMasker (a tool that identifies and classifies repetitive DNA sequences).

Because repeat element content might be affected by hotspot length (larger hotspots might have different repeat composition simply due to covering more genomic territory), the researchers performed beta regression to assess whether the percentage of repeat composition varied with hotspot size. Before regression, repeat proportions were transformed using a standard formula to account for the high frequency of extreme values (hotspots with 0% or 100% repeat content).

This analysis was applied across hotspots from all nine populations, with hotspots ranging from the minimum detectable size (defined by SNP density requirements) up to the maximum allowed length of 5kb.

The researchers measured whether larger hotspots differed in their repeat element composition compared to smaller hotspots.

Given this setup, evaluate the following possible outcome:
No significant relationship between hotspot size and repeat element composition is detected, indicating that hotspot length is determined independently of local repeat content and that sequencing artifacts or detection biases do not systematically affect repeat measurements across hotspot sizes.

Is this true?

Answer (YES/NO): NO